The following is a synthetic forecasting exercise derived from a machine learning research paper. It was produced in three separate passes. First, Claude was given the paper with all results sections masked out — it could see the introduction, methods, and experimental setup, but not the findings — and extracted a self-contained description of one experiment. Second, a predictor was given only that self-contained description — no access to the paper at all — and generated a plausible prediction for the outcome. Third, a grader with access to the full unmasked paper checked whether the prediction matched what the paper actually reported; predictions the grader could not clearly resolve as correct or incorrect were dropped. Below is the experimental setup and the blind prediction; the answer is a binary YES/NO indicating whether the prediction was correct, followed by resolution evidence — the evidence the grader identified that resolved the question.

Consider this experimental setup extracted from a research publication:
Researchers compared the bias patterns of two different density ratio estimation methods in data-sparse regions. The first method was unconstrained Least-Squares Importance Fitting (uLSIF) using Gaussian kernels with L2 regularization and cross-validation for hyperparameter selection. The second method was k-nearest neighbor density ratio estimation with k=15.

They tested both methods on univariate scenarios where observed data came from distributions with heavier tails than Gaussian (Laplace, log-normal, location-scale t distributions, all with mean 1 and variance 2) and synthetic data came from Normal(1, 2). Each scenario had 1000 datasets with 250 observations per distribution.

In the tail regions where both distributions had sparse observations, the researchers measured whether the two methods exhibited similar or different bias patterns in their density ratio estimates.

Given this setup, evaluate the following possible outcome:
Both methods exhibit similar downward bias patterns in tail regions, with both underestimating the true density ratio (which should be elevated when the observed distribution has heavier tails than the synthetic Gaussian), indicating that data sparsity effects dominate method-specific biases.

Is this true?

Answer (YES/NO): YES